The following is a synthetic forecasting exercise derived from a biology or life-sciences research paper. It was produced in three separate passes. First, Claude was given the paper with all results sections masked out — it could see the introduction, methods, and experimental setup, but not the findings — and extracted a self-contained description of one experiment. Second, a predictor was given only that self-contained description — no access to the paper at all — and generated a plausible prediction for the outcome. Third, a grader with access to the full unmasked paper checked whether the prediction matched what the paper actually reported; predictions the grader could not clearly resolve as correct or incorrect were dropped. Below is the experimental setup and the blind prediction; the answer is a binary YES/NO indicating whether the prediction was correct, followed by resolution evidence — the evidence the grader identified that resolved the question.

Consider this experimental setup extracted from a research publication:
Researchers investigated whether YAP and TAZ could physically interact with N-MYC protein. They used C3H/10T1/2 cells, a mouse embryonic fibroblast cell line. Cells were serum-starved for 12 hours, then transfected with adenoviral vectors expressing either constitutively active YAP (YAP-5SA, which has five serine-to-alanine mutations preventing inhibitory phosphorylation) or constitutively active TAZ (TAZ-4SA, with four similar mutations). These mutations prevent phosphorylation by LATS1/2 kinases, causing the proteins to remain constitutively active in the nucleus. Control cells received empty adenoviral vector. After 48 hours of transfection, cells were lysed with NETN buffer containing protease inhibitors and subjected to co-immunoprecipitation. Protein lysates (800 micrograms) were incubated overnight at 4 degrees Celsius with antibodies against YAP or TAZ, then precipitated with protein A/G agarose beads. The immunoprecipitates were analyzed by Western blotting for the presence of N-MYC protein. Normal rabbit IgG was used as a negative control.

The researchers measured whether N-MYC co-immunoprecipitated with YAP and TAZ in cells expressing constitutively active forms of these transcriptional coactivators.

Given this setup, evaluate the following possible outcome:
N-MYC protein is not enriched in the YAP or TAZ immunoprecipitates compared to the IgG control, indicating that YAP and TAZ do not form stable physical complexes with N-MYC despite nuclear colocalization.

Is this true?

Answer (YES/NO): NO